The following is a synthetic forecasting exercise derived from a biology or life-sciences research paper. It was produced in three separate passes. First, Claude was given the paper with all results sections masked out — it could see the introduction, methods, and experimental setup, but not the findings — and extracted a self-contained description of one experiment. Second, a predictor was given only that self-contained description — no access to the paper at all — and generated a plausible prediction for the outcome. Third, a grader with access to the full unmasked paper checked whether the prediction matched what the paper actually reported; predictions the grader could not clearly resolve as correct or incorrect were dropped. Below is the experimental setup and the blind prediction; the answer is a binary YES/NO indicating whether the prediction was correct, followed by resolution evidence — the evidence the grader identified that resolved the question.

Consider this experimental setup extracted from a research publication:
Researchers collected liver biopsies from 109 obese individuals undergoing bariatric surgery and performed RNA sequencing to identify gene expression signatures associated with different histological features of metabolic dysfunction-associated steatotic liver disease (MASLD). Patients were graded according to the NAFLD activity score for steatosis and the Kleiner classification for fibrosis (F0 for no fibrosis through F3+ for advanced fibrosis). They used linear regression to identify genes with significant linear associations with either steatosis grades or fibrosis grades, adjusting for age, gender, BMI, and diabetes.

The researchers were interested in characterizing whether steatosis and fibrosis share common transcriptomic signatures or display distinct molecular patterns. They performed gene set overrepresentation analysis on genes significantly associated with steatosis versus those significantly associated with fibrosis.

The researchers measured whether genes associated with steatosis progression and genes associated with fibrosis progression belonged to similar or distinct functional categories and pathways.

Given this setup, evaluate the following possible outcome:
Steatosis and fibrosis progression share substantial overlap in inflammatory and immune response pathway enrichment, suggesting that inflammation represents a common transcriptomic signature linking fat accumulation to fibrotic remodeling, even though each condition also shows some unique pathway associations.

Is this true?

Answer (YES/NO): NO